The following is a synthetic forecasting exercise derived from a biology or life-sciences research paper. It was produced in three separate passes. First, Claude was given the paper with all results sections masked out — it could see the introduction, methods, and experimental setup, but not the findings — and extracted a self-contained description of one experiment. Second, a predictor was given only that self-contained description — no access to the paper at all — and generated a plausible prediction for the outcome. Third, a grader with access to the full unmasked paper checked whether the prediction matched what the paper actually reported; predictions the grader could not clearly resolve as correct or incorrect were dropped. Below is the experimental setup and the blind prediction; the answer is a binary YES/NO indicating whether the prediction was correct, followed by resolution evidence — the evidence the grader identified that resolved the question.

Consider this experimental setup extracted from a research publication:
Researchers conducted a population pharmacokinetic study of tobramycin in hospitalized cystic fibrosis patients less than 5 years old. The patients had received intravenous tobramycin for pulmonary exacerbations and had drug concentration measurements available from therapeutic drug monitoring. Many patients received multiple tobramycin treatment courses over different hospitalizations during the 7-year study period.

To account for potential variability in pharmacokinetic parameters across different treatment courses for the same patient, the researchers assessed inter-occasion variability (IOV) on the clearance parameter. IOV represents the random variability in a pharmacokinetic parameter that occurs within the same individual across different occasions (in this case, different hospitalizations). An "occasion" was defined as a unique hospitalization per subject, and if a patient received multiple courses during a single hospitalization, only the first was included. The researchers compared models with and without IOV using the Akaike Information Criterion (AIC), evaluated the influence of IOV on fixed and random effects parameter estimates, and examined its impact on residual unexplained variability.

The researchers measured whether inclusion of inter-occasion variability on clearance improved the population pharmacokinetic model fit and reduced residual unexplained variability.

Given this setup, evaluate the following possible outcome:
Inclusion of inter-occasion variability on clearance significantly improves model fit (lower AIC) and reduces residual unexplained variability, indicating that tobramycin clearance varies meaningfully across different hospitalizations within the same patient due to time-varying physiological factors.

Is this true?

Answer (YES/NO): NO